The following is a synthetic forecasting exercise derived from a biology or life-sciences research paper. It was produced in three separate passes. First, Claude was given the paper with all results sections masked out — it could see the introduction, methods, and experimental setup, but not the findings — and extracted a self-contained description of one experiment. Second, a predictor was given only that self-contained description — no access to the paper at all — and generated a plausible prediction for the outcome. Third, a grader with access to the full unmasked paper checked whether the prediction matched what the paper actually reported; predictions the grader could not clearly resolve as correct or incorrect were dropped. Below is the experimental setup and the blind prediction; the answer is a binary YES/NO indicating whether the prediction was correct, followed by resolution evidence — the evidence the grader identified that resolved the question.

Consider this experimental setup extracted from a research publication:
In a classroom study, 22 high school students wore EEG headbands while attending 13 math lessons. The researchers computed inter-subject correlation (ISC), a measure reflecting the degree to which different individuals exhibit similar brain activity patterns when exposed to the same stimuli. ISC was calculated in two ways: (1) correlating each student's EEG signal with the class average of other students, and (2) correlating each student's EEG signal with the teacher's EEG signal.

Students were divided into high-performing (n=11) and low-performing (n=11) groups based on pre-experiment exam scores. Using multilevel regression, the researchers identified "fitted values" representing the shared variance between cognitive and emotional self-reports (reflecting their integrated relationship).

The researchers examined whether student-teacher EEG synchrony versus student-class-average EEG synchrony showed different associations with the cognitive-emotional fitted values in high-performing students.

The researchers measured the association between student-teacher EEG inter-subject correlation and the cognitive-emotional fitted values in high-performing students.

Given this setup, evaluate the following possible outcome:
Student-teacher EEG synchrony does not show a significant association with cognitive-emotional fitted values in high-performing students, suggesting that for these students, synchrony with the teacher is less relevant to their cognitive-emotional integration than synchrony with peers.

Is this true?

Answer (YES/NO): NO